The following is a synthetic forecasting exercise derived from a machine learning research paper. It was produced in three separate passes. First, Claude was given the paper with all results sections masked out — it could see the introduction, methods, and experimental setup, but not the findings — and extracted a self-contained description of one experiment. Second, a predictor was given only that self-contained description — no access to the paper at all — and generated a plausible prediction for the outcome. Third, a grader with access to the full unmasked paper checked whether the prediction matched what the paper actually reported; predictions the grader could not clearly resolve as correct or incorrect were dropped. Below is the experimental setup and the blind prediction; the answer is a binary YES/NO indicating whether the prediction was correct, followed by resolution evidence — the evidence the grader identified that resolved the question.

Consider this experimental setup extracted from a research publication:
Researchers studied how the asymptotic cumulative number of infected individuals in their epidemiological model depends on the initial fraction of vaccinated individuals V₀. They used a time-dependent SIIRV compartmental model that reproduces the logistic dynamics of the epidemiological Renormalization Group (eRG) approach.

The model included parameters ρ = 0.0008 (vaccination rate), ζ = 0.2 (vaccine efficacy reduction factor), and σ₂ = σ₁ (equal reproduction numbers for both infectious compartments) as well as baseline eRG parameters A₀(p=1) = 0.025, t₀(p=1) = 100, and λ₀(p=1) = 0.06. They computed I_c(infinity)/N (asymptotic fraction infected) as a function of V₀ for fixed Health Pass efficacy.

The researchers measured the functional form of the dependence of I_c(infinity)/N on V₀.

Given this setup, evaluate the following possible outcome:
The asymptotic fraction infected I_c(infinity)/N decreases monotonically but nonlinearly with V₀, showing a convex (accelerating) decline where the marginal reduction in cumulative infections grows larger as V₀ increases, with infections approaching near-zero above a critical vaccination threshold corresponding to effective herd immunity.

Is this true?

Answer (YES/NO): NO